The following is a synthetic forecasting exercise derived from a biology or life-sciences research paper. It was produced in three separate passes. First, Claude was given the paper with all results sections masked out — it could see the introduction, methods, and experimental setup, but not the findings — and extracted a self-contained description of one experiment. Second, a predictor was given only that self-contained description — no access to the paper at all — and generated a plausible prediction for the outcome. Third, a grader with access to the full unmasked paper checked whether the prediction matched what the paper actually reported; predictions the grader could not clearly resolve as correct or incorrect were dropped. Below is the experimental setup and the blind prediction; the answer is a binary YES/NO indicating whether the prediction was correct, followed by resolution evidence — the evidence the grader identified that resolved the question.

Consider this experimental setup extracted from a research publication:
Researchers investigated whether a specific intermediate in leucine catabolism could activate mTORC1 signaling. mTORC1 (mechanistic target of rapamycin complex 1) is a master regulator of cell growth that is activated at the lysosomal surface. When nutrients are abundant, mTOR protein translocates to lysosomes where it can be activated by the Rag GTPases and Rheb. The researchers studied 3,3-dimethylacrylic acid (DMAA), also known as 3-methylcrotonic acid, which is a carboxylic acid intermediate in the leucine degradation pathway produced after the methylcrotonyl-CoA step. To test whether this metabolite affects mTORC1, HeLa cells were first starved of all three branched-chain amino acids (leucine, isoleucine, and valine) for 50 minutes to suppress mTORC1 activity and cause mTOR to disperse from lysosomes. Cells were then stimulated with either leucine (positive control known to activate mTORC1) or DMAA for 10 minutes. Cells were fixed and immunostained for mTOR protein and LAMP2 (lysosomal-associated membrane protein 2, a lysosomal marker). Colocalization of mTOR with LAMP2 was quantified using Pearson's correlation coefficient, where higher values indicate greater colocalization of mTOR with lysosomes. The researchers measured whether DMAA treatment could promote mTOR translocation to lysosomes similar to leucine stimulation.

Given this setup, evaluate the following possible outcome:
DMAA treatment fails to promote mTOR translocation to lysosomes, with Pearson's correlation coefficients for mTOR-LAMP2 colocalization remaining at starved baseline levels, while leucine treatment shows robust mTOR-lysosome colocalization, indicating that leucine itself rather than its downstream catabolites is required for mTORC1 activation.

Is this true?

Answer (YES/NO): NO